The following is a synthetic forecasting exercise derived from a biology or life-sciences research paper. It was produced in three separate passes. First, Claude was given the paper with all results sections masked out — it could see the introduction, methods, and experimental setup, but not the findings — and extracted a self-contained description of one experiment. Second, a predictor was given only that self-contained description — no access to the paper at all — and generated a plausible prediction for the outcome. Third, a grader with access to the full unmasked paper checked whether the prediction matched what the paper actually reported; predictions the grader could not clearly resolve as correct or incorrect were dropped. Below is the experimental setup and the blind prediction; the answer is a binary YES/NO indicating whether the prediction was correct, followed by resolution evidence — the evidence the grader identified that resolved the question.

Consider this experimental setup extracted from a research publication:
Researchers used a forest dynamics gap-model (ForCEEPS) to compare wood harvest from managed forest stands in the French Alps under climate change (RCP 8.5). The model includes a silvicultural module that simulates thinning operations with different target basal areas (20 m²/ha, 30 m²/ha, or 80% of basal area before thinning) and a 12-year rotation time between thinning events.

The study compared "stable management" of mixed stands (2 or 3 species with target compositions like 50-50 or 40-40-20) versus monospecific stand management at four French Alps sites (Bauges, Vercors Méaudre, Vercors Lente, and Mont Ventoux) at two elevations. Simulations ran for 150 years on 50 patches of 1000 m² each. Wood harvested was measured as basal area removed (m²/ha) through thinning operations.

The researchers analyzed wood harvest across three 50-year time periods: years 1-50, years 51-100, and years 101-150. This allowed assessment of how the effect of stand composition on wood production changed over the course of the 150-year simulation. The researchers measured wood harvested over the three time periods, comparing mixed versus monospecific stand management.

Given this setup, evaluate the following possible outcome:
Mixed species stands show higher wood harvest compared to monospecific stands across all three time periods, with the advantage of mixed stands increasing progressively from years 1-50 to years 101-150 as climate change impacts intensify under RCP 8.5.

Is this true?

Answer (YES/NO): NO